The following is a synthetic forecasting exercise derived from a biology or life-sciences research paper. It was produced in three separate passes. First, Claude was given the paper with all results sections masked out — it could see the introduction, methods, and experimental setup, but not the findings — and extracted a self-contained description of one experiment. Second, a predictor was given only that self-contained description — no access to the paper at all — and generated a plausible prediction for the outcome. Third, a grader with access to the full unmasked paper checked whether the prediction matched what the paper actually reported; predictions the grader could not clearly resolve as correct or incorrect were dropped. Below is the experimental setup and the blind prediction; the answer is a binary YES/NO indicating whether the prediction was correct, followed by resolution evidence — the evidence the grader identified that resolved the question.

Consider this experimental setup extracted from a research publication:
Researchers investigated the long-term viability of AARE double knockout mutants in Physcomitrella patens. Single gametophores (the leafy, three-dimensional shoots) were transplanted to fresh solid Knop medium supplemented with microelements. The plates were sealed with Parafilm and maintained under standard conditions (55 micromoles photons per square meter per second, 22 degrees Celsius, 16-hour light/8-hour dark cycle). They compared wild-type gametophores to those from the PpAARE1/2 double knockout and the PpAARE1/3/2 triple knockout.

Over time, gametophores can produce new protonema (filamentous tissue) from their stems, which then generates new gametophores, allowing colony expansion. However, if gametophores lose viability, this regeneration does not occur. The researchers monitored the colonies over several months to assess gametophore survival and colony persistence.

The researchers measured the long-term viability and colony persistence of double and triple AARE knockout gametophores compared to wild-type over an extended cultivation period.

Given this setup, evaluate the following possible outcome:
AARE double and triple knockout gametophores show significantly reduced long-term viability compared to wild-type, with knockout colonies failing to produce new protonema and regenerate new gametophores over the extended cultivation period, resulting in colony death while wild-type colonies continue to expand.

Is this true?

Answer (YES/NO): YES